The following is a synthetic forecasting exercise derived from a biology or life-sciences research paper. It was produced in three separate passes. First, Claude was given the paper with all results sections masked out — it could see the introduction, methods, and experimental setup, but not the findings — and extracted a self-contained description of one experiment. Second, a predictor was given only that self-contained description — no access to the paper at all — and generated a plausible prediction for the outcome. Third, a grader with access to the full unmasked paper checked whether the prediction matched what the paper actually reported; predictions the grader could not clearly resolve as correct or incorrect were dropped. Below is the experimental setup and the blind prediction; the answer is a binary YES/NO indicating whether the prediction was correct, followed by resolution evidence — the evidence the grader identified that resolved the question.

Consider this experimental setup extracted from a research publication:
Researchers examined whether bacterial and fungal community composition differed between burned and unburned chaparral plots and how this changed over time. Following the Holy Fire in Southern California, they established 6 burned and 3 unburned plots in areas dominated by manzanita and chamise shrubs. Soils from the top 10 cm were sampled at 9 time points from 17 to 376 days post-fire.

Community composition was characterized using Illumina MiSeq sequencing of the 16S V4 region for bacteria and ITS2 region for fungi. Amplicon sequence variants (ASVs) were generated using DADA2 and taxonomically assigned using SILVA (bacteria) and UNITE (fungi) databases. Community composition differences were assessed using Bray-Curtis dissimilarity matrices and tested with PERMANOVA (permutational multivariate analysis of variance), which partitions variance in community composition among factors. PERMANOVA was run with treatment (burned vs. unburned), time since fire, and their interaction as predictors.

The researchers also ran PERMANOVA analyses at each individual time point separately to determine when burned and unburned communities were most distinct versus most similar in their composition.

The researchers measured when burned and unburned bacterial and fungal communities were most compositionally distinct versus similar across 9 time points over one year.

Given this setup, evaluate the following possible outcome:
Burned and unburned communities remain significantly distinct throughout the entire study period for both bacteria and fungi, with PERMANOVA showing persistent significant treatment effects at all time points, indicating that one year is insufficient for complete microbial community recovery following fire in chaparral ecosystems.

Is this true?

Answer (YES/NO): YES